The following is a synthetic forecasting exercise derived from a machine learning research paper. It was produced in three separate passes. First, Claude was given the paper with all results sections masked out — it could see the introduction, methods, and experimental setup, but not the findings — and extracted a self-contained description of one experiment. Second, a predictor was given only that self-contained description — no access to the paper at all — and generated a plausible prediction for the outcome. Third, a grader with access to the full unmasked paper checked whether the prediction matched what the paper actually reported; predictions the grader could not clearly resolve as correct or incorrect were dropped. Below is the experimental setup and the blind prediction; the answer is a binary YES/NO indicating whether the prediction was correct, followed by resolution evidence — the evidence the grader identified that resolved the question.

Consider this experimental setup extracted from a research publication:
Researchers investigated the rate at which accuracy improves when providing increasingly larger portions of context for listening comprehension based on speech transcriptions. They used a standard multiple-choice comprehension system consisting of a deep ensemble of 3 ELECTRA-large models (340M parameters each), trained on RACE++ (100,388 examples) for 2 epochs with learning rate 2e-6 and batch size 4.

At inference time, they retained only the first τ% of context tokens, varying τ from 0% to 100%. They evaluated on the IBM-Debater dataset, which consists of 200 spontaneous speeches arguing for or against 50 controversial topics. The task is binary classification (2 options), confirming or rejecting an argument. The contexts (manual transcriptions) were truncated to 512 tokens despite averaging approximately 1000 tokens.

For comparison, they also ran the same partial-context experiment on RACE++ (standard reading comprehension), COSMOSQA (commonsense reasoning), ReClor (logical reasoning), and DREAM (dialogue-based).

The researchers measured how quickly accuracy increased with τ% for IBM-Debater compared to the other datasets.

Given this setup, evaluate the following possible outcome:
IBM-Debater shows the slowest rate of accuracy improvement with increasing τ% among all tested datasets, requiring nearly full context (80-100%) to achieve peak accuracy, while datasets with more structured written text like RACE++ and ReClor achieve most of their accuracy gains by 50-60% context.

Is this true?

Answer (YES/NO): NO